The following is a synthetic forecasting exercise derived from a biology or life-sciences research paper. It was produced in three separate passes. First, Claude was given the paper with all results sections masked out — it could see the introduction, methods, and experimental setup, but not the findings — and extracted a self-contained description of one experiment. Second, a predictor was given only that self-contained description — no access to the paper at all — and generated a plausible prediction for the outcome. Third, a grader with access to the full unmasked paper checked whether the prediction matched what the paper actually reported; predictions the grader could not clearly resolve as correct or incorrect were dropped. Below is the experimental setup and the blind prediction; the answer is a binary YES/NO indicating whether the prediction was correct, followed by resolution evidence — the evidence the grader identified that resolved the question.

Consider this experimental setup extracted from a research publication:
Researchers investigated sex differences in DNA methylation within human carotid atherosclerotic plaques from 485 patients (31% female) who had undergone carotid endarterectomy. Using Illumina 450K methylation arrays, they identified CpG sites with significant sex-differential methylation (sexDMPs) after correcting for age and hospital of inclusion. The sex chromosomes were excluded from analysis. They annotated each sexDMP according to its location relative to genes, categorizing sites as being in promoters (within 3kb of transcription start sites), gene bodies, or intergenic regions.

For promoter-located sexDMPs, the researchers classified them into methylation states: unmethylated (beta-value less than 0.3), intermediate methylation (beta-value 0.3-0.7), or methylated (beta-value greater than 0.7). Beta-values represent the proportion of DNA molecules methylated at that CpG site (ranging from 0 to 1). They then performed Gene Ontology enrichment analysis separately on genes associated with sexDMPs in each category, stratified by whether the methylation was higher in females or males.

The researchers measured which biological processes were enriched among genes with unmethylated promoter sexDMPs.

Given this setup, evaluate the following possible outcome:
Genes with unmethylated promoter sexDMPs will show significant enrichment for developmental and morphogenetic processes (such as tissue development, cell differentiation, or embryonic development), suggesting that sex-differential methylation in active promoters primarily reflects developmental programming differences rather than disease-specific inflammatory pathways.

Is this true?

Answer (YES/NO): YES